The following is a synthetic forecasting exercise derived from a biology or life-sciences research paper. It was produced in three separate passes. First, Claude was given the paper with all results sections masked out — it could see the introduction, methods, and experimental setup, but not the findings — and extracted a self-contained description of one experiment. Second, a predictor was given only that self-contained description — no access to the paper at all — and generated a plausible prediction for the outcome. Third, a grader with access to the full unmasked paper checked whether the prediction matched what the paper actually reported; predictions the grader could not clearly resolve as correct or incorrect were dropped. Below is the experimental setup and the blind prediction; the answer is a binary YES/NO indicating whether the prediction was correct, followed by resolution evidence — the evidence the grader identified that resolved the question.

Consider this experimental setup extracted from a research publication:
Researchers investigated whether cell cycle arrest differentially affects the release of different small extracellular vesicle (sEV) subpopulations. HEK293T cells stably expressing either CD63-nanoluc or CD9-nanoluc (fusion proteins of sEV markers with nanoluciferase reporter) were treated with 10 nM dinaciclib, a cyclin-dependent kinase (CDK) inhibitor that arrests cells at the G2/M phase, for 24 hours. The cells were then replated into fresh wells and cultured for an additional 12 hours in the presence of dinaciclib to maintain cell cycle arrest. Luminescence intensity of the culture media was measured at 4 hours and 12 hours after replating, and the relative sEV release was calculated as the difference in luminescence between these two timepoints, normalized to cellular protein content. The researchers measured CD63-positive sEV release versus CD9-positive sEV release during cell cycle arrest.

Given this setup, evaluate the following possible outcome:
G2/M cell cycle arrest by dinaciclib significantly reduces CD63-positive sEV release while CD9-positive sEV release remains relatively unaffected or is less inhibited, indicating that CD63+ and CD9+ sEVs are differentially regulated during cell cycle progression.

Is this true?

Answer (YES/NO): NO